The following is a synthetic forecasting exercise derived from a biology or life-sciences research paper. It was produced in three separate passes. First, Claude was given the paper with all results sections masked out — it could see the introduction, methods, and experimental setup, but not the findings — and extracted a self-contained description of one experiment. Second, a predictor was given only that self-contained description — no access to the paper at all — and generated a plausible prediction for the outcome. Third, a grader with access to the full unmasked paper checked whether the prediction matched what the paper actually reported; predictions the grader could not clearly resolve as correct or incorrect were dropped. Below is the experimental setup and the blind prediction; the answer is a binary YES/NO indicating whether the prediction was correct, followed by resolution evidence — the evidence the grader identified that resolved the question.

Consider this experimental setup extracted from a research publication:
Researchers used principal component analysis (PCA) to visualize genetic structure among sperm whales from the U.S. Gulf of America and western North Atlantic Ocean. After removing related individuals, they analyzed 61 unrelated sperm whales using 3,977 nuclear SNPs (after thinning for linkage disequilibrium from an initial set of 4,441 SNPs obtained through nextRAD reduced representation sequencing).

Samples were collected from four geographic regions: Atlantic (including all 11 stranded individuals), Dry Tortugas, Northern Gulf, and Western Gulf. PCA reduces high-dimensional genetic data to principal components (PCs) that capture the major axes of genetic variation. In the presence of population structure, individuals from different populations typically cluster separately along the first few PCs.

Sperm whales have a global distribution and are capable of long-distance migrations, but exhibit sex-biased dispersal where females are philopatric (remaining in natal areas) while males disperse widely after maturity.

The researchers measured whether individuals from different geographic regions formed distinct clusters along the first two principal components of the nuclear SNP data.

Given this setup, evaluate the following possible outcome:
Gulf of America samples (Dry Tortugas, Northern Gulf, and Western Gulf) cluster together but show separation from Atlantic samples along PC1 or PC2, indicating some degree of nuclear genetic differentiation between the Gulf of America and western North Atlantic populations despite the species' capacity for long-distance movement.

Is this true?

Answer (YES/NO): NO